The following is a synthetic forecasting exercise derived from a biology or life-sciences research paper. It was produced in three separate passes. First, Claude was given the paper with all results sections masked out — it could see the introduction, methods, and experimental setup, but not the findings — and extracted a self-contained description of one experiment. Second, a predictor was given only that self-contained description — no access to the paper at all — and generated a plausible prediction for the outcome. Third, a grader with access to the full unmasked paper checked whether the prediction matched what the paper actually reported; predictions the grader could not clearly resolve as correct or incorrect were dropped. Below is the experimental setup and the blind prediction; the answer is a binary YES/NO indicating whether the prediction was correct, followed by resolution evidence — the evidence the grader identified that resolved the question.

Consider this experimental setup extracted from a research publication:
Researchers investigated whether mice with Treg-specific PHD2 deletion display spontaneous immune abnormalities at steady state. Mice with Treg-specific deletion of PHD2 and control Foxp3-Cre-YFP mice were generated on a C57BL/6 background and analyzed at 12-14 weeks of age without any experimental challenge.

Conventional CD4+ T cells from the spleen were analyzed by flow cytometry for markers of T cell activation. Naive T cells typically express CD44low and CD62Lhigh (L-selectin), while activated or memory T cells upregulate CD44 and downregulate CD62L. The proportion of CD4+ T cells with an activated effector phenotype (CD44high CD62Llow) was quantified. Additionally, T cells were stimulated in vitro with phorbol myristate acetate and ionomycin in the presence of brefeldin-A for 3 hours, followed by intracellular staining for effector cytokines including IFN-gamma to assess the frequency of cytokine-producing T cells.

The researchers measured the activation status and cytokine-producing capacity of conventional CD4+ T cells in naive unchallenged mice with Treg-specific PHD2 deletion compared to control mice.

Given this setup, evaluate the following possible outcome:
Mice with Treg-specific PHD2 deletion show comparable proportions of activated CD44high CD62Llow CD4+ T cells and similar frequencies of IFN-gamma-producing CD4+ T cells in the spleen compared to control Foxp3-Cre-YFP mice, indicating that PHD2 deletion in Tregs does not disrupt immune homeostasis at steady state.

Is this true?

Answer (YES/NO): NO